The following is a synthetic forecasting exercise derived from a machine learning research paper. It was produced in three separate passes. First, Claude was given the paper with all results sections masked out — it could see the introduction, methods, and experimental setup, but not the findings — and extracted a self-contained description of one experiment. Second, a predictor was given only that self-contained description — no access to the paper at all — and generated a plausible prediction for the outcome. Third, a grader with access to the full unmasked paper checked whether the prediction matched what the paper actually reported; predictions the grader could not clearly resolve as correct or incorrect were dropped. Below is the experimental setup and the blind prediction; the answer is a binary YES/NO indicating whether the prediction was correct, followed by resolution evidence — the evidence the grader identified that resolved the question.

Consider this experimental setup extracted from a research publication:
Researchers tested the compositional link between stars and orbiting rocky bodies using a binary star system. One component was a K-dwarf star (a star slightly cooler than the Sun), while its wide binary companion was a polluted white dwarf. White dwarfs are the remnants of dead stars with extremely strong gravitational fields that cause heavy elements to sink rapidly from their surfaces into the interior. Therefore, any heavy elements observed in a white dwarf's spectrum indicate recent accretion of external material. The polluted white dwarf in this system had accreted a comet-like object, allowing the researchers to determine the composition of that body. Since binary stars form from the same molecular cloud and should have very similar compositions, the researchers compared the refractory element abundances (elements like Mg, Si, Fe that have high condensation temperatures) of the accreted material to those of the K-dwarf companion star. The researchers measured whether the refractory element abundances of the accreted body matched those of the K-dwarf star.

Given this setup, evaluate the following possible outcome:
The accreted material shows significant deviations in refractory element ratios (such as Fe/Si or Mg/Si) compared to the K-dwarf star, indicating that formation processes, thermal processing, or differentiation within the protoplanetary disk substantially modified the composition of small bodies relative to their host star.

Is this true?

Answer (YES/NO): NO